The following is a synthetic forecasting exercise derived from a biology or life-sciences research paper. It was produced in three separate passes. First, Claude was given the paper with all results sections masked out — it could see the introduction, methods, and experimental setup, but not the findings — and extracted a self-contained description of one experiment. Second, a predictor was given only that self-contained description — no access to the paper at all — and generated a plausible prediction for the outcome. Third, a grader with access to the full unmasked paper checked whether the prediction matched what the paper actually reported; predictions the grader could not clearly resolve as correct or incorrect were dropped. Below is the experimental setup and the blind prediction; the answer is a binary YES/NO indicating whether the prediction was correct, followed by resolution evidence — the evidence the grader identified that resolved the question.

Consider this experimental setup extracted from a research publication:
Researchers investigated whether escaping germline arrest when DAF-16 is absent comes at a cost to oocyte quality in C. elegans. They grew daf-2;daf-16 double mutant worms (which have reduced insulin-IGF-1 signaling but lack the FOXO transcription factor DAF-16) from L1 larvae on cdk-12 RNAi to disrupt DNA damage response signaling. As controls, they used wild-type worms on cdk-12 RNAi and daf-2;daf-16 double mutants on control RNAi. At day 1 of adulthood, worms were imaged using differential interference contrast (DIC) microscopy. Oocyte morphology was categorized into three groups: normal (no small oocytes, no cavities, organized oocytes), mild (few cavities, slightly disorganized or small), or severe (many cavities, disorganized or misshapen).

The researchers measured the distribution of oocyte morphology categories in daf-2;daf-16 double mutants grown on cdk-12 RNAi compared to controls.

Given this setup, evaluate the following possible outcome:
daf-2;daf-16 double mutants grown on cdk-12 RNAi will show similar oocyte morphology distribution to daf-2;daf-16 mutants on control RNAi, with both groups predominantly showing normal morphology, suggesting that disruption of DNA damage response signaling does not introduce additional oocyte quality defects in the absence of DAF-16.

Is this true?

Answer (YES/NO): NO